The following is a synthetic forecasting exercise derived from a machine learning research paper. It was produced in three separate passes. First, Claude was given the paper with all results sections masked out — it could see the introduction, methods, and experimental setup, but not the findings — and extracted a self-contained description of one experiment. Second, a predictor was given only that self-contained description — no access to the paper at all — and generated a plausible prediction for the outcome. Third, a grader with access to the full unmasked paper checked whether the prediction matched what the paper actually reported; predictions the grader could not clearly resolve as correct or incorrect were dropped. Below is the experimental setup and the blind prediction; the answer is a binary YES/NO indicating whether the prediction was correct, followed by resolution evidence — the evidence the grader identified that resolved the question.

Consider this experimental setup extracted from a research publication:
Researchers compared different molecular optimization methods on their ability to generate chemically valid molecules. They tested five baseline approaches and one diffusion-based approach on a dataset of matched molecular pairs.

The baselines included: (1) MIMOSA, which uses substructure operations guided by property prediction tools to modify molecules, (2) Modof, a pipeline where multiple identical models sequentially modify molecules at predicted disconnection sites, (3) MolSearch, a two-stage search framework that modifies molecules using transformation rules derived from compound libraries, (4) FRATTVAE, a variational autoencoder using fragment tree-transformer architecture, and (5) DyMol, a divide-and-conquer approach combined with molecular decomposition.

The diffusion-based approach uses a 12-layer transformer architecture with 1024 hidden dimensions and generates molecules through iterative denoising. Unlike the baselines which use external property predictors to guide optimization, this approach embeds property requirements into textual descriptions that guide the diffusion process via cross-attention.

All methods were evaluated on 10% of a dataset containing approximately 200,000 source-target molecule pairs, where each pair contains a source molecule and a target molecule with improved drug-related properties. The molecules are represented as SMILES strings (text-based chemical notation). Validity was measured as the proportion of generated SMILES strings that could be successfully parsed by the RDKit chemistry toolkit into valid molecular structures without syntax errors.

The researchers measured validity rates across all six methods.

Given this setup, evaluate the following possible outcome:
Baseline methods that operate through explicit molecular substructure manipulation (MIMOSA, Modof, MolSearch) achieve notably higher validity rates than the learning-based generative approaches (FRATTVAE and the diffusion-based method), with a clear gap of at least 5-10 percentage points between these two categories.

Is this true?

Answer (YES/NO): NO